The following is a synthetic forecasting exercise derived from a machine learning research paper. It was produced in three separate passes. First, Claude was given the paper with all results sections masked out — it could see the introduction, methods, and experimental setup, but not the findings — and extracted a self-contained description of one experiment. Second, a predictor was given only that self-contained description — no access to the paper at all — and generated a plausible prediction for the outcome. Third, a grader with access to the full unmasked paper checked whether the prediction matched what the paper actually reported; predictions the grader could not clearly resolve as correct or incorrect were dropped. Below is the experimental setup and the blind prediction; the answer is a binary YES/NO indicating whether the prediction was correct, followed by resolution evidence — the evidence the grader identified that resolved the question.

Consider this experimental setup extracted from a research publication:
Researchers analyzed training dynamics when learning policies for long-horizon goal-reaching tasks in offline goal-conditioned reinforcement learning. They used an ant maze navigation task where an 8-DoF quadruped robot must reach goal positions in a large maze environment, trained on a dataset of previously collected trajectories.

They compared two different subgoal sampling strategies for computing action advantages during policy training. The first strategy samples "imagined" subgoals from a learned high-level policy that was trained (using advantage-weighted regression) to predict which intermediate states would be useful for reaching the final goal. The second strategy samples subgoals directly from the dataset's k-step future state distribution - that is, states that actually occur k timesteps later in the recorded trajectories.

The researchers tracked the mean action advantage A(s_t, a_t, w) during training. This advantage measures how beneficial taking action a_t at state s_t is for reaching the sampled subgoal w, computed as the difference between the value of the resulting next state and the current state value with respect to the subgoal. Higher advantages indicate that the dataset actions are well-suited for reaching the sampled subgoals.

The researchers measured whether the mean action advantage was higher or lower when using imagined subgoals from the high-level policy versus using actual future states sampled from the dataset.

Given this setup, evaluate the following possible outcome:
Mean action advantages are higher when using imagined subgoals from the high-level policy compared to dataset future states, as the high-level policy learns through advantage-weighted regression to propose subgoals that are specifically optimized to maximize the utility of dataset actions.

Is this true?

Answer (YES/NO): NO